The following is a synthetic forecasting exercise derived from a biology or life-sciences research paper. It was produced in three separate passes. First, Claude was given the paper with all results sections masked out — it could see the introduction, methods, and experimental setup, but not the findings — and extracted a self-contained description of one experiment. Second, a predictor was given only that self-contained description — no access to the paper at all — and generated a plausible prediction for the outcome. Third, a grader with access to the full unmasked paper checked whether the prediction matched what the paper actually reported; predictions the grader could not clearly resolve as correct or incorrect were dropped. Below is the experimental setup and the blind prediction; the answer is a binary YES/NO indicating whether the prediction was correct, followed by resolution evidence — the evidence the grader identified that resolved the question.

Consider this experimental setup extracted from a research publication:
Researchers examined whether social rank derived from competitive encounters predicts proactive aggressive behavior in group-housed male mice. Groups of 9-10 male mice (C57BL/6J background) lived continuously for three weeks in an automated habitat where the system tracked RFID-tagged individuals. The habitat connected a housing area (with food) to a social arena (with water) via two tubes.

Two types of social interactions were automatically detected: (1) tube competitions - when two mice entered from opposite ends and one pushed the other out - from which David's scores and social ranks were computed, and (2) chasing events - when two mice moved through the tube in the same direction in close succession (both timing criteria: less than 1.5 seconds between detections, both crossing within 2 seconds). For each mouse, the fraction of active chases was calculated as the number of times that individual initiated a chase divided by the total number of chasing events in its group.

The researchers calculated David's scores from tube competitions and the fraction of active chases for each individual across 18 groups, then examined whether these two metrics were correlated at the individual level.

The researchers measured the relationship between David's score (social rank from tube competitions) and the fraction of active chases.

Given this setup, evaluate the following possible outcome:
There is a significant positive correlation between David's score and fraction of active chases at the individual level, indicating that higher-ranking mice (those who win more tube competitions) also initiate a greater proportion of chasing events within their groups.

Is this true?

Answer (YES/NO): YES